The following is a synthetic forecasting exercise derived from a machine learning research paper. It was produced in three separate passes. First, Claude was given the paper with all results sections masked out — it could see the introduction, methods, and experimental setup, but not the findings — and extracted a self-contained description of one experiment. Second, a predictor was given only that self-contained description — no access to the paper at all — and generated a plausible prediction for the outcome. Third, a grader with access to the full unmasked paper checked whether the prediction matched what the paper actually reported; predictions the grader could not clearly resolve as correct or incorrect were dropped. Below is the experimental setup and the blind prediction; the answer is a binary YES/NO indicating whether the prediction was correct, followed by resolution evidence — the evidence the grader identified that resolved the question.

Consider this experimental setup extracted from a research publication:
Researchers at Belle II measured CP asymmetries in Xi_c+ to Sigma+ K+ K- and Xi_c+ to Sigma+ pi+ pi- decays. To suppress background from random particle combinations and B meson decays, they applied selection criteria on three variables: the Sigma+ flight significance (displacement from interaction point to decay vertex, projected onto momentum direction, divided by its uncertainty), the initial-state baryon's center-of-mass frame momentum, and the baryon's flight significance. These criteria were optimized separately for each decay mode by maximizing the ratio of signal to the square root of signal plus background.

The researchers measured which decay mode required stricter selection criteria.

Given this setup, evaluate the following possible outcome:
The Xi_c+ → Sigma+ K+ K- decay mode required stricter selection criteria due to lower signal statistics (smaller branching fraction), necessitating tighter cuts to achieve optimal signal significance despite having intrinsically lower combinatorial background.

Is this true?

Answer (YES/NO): NO